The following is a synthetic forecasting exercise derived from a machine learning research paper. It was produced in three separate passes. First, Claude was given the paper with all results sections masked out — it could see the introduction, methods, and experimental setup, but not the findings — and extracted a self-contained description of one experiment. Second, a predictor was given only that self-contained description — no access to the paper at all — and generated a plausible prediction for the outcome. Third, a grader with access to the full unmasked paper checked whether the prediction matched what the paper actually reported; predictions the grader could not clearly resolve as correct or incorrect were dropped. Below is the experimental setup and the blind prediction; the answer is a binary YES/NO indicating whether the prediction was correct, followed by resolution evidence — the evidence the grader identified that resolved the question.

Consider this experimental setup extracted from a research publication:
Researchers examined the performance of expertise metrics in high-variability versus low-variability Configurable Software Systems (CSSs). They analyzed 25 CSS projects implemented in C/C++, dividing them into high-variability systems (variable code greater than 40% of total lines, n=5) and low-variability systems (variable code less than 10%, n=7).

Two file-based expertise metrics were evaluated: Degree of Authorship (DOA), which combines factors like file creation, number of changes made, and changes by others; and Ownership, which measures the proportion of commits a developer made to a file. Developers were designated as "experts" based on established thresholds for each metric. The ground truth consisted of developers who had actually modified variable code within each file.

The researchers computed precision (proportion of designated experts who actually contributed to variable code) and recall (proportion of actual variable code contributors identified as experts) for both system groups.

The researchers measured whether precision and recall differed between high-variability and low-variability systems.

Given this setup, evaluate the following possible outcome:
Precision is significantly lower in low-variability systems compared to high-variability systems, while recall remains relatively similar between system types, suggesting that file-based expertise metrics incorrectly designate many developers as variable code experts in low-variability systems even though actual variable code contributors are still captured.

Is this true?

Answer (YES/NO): NO